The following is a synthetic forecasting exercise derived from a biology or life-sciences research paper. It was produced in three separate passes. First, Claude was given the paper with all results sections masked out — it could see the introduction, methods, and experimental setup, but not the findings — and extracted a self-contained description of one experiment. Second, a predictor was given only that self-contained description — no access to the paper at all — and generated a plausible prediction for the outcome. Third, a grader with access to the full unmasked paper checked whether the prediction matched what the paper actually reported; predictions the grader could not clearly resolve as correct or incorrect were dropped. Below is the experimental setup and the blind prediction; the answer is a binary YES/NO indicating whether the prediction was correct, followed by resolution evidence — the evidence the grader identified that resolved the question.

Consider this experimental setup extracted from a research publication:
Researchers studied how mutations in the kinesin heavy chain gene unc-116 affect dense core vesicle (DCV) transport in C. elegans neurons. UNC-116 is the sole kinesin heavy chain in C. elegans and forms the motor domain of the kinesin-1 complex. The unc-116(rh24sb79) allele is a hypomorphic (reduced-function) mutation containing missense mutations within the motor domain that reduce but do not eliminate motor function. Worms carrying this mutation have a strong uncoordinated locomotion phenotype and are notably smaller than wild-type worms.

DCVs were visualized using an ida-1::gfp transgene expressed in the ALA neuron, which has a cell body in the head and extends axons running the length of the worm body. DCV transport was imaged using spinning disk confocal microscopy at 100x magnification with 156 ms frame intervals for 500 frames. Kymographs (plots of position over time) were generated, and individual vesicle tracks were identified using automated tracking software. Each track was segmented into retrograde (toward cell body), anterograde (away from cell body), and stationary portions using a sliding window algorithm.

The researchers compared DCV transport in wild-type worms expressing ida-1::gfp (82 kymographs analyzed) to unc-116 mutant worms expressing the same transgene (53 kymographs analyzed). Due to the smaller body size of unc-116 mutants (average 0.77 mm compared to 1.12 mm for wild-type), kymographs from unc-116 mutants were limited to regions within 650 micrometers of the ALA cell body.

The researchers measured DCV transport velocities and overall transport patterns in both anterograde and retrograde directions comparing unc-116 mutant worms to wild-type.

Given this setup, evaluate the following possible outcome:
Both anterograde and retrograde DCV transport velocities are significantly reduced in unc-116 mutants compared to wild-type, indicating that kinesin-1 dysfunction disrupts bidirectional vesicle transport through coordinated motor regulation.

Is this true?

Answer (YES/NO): YES